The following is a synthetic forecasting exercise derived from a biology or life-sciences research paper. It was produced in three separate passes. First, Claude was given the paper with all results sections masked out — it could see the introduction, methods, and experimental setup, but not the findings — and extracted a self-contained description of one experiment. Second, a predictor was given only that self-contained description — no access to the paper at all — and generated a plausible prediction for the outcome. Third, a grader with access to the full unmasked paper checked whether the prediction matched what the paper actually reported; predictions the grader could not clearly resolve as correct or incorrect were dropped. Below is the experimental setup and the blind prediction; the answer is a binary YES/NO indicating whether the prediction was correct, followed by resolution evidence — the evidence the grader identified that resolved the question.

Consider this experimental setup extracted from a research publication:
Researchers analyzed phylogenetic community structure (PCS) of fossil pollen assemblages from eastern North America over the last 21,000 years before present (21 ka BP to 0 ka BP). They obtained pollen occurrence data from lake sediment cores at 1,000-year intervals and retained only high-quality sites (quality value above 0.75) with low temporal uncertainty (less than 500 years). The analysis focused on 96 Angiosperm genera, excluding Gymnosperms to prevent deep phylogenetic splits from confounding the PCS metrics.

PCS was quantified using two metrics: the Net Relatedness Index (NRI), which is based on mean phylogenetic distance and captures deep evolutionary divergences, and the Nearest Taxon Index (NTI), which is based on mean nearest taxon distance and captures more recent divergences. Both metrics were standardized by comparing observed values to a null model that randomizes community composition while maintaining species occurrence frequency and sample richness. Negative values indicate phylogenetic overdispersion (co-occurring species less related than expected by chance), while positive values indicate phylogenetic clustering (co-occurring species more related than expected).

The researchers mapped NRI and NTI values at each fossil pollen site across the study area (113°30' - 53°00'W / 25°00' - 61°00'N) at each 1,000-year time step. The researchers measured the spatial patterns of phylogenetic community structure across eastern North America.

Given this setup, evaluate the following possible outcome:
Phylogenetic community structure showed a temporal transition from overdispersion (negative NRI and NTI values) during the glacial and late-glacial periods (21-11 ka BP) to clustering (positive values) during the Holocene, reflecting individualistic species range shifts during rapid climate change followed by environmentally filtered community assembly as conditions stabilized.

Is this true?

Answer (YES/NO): NO